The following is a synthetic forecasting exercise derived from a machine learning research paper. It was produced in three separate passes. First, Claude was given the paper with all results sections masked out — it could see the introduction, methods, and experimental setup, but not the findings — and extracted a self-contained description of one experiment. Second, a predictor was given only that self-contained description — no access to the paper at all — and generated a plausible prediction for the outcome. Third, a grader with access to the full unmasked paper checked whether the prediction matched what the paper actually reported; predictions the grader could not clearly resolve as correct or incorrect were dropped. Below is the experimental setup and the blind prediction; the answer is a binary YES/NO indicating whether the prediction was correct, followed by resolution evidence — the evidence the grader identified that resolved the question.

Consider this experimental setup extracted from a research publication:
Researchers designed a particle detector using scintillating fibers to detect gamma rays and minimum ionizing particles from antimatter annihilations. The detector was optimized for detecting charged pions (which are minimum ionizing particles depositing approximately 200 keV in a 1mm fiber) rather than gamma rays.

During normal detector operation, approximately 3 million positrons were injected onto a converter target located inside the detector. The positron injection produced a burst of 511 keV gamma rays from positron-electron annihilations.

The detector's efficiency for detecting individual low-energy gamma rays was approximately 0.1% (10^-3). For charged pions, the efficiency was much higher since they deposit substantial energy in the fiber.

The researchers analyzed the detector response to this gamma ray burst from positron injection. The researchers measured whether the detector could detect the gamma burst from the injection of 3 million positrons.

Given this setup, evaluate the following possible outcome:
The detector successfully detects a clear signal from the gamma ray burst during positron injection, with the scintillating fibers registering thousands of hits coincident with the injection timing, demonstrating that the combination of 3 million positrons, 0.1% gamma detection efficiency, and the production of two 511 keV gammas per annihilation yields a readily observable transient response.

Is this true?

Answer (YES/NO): NO